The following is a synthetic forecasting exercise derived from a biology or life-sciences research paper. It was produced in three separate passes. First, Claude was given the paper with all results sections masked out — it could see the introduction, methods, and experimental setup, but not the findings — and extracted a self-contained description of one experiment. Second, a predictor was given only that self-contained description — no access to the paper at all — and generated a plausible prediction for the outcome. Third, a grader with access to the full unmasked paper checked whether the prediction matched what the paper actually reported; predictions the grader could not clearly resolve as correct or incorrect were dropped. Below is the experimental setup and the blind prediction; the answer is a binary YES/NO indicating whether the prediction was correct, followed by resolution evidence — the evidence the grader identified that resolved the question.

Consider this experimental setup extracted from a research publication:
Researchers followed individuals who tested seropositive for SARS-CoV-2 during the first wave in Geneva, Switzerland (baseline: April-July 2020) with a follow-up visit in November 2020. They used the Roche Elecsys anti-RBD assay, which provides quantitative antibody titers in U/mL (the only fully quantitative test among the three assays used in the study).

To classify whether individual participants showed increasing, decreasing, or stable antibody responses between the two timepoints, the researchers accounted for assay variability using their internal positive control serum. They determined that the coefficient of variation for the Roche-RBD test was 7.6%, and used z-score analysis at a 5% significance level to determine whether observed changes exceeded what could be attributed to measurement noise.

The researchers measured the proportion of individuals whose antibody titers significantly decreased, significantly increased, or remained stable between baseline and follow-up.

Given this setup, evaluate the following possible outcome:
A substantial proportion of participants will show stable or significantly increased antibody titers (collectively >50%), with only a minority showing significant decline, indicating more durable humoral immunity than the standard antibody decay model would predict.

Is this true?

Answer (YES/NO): YES